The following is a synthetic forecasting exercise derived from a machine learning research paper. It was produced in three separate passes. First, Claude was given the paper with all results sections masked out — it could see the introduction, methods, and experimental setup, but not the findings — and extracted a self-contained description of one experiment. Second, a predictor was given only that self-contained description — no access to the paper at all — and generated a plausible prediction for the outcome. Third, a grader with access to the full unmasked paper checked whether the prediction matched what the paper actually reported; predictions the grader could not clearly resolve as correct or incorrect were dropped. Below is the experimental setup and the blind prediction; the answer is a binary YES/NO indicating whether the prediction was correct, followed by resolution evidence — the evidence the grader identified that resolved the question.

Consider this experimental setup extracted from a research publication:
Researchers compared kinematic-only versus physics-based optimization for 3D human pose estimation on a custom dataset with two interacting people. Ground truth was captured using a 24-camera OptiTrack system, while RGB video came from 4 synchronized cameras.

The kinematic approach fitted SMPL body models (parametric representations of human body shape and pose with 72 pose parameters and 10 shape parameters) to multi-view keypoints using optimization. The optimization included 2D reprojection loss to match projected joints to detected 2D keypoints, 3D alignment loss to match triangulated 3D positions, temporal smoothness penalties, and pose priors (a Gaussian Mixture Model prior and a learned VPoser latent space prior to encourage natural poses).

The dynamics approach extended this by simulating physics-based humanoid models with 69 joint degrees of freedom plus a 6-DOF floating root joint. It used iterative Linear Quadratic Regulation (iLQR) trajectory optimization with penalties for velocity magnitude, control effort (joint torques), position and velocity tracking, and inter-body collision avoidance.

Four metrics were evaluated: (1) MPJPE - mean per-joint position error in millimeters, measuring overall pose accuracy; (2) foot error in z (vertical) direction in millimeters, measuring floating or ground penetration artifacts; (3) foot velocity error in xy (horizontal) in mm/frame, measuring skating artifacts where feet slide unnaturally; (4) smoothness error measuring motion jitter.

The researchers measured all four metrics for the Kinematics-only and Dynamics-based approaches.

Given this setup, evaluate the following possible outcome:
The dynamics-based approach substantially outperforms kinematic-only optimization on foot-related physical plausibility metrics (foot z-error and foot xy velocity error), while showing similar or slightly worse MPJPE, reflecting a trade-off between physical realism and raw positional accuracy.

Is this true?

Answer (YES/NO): NO